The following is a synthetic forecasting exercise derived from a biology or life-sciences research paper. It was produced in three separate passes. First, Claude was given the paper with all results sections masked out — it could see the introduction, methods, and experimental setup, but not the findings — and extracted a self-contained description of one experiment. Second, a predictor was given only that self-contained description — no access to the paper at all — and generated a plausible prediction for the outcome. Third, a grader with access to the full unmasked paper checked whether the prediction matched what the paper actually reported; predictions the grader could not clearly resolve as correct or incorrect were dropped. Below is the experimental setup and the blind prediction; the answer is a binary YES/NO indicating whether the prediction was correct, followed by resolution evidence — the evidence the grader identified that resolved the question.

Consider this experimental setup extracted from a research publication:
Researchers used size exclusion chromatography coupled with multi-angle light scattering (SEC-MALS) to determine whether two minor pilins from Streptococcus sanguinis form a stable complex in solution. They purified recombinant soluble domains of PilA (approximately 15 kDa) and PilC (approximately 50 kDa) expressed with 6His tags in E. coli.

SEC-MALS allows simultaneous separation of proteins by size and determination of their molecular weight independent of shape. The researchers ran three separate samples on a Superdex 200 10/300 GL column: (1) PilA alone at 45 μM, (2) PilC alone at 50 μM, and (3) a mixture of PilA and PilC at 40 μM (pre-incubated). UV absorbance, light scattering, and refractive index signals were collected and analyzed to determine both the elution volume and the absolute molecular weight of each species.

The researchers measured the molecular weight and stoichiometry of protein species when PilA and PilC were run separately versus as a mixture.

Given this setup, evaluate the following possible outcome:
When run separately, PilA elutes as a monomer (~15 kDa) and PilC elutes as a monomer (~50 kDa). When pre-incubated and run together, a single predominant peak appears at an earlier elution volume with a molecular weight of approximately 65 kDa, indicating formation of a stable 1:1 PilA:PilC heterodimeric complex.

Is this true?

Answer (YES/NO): NO